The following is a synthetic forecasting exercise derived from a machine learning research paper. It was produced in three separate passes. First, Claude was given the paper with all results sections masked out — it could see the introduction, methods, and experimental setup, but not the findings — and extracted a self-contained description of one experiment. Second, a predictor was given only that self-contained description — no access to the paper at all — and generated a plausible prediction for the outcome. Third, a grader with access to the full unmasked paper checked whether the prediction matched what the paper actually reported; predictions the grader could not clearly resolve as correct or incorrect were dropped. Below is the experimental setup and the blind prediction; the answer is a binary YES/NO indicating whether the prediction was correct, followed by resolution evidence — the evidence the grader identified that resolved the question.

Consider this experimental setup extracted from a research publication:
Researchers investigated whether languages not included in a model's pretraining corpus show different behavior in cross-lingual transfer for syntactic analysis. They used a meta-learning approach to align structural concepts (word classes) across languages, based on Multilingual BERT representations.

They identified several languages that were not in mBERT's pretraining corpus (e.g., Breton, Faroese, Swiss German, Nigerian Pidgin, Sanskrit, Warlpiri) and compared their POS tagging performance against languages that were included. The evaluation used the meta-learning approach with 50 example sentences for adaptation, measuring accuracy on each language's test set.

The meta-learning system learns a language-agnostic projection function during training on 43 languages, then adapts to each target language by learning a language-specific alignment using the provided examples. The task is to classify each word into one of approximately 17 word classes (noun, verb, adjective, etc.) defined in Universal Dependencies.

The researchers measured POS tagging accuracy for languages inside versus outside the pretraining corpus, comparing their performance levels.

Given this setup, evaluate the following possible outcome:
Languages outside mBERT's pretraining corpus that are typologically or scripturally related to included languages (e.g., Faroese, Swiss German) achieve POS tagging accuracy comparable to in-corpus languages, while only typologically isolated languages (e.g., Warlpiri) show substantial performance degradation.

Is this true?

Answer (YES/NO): NO